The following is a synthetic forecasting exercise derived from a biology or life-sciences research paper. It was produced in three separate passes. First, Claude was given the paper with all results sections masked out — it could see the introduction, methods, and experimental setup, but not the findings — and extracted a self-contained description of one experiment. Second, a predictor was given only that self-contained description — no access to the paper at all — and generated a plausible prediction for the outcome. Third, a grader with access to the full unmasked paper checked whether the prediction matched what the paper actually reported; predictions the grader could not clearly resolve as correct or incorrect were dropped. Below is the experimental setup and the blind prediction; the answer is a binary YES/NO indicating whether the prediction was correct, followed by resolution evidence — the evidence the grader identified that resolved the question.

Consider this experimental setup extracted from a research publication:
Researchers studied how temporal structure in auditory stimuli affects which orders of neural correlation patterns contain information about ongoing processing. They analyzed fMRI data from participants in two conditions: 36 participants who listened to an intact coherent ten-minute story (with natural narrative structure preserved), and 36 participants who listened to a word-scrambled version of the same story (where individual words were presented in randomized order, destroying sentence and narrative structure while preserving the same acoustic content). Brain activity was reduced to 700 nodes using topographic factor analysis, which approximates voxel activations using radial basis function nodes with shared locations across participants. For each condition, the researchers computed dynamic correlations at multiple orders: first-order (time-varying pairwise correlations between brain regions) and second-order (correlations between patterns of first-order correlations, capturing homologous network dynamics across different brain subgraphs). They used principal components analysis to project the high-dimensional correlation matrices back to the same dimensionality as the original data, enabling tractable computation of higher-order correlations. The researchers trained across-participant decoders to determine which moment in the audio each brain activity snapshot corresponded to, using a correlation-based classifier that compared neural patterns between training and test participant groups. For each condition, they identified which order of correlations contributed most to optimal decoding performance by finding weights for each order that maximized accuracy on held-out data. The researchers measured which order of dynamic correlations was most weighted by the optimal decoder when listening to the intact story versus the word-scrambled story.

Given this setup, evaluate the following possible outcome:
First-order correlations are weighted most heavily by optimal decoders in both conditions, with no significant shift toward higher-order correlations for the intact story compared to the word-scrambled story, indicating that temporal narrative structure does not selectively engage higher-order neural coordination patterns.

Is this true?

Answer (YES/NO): NO